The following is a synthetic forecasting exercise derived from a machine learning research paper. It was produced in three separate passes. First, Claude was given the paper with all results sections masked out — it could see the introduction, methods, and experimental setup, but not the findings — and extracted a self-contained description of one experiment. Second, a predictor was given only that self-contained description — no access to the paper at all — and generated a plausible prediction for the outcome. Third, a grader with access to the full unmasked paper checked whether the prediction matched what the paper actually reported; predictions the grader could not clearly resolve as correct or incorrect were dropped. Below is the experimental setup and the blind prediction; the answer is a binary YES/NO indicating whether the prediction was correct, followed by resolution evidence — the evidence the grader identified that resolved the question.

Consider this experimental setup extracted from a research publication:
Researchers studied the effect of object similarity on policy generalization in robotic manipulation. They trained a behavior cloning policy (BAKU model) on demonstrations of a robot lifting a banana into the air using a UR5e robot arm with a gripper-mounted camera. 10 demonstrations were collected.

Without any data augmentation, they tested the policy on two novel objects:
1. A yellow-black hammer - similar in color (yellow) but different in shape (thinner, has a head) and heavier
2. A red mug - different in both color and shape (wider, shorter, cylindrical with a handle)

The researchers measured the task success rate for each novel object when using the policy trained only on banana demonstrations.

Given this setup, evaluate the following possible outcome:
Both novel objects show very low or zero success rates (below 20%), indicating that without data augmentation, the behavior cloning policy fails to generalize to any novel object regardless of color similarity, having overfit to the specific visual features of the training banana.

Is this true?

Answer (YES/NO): NO